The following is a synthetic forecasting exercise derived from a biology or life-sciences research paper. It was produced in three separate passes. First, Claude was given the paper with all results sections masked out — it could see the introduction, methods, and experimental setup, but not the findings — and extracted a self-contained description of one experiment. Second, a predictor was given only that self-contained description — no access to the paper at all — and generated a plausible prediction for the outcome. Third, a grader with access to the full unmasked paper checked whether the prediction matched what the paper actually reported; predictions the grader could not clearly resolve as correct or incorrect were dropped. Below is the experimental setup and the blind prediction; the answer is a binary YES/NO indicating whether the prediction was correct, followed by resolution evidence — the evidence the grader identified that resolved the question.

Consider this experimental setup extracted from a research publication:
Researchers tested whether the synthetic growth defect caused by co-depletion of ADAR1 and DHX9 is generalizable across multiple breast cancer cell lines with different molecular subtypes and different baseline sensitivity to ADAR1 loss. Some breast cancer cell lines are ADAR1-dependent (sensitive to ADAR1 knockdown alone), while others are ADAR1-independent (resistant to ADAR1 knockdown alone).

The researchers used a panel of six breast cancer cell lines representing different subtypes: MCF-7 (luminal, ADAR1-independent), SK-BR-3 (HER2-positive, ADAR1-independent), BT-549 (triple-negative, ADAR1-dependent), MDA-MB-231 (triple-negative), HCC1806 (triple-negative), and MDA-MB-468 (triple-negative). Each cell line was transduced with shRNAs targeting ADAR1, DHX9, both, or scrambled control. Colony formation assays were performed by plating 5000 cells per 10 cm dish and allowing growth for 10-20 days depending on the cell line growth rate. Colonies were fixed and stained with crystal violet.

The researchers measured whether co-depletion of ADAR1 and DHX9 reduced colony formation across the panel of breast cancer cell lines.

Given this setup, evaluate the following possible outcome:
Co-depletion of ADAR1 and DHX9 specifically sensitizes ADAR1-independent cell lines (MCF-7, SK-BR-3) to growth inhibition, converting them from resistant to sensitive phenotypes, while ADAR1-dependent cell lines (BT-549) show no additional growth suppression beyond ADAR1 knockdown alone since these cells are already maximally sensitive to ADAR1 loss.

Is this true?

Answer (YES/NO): NO